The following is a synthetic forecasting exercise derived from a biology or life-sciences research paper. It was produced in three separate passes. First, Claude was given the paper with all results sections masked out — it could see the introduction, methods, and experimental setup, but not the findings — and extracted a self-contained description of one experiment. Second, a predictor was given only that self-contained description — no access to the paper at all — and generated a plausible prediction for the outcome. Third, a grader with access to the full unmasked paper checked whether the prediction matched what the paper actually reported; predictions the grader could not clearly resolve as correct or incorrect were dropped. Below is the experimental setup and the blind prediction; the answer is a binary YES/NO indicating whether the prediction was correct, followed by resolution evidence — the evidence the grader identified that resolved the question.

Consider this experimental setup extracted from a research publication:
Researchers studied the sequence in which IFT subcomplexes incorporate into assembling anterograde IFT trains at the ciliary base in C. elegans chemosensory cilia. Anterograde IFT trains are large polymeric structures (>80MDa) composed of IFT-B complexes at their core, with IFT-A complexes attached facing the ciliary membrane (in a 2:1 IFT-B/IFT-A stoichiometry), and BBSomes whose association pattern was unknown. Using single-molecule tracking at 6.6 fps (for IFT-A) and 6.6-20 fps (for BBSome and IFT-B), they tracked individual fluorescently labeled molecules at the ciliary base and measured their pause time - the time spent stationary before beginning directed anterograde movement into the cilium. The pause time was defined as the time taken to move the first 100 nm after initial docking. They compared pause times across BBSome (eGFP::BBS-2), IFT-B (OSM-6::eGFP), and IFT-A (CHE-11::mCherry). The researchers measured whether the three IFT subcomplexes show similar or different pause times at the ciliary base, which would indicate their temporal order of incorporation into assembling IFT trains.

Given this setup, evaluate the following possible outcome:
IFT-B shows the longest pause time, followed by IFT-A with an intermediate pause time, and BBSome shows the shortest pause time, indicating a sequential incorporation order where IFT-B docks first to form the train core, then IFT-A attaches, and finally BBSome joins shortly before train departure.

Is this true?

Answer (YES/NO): YES